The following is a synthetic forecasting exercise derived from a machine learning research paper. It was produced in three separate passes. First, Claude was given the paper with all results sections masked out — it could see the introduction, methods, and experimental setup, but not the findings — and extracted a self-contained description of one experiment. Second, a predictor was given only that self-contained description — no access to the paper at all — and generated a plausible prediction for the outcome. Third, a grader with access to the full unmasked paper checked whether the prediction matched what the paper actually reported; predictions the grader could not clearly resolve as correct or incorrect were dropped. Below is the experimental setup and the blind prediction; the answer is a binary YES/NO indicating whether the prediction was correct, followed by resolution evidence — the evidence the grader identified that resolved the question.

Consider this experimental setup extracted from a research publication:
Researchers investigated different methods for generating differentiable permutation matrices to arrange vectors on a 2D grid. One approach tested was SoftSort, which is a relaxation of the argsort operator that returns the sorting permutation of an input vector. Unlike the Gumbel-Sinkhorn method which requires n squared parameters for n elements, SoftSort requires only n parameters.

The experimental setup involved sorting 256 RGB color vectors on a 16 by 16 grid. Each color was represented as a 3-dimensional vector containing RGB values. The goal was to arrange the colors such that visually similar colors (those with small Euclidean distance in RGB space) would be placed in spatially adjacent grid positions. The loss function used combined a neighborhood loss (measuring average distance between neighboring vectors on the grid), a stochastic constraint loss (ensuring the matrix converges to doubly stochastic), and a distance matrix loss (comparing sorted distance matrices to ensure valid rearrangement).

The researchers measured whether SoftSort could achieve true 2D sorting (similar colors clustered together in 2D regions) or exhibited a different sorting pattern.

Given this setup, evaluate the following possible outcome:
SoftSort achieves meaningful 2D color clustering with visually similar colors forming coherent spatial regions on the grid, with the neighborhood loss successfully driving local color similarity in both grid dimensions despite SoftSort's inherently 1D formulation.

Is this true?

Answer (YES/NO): NO